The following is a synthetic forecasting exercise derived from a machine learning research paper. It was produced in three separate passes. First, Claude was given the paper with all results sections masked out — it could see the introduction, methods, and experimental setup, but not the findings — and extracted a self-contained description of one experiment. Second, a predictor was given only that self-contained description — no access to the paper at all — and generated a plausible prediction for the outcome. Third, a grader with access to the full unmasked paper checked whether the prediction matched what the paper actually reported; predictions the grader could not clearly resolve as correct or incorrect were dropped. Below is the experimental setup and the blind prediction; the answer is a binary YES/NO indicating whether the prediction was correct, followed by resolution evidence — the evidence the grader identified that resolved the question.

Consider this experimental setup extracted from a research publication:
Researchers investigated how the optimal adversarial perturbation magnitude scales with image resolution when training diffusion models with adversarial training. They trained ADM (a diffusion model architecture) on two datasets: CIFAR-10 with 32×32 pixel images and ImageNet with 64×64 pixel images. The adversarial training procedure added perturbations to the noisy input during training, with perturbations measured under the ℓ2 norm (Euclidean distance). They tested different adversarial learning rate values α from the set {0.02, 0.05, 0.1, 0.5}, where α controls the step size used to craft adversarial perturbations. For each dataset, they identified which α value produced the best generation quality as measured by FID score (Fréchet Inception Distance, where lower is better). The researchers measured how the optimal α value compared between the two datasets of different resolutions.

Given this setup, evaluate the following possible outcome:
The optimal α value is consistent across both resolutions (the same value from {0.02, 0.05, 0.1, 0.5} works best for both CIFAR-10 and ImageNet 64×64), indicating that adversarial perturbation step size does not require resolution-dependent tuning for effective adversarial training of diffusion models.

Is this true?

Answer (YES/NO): NO